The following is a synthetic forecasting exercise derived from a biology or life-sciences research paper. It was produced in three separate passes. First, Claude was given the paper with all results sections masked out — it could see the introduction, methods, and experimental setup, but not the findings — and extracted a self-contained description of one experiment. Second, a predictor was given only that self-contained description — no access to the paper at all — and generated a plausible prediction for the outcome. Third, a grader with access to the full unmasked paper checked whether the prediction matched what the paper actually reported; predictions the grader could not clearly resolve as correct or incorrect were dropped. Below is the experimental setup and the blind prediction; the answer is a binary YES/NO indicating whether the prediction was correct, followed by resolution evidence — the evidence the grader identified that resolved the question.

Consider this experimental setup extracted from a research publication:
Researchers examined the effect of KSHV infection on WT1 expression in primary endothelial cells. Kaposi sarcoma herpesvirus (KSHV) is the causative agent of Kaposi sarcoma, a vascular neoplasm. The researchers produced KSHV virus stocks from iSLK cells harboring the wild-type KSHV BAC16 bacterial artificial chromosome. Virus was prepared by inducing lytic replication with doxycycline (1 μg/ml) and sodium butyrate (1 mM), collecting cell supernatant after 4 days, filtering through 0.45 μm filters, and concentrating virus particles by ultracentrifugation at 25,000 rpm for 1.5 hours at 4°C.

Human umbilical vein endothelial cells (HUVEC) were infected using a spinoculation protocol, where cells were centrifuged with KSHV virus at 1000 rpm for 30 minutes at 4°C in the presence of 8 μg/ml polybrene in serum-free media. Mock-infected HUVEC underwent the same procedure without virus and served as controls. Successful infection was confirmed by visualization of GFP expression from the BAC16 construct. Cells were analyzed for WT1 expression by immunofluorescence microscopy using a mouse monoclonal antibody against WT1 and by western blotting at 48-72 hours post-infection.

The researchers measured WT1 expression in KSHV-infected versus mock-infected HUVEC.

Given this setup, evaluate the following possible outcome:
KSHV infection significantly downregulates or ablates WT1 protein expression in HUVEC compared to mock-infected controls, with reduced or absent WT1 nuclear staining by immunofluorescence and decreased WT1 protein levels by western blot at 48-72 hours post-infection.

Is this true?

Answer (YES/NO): NO